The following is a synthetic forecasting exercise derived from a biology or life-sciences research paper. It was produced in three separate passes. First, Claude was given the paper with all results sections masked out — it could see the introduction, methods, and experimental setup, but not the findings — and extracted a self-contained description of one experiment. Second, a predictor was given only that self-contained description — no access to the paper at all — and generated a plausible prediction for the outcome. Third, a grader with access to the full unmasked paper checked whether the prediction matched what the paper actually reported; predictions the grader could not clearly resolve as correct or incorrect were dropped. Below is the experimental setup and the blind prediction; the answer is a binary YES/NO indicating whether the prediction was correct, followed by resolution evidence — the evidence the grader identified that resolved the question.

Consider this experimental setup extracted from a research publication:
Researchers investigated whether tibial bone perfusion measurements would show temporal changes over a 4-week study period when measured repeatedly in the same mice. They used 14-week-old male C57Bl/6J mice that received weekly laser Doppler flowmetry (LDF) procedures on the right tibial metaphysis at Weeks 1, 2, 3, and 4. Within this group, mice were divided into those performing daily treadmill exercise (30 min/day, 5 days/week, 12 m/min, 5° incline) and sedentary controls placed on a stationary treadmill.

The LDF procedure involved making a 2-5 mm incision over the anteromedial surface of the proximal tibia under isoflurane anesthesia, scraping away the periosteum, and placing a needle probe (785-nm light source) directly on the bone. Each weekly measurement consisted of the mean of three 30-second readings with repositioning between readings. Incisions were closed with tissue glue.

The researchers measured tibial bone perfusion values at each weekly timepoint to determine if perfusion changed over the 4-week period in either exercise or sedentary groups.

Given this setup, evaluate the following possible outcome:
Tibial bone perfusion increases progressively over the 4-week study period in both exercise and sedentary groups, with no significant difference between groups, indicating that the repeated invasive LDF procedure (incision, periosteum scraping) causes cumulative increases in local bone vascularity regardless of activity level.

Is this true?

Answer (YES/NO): NO